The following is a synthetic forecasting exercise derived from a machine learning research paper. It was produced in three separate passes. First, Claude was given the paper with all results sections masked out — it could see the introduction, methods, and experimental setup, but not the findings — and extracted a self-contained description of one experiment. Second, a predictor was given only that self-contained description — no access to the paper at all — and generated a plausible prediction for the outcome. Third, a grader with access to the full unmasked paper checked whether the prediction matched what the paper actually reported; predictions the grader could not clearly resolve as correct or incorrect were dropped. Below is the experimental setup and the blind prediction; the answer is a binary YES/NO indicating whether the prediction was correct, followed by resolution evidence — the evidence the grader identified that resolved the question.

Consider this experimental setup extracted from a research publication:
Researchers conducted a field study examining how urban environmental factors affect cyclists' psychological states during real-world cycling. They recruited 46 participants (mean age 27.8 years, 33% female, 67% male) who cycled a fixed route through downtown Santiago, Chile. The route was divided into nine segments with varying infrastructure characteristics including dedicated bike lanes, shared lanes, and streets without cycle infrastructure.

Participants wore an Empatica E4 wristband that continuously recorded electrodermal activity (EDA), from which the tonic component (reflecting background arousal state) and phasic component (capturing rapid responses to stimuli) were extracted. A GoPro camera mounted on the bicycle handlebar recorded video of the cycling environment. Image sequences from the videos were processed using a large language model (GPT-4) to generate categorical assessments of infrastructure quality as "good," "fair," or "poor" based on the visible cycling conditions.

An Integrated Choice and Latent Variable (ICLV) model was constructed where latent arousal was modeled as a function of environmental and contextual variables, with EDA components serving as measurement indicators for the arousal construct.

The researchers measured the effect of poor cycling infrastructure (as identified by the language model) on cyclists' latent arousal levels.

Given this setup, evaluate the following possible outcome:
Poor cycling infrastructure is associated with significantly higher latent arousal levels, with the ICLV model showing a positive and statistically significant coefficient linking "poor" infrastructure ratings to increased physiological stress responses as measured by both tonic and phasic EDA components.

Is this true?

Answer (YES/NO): YES